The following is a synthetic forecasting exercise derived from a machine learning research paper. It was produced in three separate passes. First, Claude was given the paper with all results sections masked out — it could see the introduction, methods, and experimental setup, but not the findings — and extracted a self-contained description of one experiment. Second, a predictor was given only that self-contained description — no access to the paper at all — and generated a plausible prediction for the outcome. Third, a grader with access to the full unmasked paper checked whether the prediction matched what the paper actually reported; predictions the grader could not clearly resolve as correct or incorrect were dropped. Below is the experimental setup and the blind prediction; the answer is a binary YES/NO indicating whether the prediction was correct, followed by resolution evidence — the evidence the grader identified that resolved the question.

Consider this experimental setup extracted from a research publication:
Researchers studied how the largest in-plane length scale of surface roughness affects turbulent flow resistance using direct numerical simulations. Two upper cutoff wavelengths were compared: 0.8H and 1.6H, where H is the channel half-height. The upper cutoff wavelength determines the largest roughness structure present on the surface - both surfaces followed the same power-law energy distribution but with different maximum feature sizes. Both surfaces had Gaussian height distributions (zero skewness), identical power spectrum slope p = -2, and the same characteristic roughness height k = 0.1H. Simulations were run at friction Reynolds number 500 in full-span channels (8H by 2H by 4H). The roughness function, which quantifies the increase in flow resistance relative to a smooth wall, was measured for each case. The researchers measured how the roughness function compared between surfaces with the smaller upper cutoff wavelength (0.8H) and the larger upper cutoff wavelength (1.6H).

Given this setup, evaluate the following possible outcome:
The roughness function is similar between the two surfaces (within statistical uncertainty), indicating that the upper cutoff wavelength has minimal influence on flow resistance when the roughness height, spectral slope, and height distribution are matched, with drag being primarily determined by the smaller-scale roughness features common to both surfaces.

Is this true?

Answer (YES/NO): NO